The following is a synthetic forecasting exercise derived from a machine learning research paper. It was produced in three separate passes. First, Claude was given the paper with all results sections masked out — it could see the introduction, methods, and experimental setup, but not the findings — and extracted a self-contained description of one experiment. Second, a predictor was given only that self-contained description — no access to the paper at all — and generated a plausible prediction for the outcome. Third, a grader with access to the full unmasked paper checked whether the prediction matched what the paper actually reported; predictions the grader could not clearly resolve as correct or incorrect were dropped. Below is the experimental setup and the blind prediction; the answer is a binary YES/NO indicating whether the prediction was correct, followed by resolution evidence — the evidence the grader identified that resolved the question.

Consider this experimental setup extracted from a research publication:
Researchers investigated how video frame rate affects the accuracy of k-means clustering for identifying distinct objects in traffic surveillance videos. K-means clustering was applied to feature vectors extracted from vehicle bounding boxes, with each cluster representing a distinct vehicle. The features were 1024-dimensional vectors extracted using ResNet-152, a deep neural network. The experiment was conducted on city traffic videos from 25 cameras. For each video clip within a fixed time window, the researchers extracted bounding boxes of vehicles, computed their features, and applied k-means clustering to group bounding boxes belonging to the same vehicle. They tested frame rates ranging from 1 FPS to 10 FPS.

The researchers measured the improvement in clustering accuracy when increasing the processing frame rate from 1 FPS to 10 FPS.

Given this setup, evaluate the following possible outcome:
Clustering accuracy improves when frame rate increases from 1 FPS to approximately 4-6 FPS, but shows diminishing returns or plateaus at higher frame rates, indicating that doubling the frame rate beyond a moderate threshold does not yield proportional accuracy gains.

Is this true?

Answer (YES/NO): NO